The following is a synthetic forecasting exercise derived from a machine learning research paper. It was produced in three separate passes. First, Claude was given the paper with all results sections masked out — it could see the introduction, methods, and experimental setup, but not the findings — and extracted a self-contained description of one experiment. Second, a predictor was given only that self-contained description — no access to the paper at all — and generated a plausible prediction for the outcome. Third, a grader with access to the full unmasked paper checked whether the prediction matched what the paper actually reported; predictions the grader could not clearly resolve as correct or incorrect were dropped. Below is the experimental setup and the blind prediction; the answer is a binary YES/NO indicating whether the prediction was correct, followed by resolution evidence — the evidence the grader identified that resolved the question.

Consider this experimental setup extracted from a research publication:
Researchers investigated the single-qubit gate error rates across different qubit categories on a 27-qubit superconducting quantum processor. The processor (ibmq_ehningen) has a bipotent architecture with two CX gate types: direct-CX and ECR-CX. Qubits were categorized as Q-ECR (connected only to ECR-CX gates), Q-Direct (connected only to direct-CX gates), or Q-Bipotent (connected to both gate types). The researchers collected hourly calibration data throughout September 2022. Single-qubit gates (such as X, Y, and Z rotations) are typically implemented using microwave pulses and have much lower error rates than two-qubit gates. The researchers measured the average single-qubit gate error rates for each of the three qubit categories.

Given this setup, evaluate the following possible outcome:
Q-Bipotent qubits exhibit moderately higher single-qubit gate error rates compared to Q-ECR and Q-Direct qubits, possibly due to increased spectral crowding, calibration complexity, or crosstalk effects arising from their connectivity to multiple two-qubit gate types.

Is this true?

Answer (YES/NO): NO